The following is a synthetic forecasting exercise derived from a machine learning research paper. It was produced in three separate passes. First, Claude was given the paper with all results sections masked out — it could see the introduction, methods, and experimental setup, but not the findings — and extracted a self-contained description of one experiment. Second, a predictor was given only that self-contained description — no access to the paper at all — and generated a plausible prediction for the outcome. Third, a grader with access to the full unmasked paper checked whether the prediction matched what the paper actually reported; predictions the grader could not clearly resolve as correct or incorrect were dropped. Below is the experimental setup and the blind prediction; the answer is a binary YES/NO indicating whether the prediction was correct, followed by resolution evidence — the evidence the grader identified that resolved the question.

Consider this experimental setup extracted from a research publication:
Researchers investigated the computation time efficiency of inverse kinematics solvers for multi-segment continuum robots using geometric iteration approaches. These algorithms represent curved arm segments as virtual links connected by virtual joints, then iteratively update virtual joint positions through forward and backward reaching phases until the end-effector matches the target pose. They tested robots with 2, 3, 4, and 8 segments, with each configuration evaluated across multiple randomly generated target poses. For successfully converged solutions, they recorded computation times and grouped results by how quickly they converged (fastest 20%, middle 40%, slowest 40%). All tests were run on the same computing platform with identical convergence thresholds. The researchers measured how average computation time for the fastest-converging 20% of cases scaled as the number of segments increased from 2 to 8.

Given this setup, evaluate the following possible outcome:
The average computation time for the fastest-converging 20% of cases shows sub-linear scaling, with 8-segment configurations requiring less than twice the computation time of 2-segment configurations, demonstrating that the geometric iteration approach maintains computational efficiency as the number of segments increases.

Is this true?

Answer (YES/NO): NO